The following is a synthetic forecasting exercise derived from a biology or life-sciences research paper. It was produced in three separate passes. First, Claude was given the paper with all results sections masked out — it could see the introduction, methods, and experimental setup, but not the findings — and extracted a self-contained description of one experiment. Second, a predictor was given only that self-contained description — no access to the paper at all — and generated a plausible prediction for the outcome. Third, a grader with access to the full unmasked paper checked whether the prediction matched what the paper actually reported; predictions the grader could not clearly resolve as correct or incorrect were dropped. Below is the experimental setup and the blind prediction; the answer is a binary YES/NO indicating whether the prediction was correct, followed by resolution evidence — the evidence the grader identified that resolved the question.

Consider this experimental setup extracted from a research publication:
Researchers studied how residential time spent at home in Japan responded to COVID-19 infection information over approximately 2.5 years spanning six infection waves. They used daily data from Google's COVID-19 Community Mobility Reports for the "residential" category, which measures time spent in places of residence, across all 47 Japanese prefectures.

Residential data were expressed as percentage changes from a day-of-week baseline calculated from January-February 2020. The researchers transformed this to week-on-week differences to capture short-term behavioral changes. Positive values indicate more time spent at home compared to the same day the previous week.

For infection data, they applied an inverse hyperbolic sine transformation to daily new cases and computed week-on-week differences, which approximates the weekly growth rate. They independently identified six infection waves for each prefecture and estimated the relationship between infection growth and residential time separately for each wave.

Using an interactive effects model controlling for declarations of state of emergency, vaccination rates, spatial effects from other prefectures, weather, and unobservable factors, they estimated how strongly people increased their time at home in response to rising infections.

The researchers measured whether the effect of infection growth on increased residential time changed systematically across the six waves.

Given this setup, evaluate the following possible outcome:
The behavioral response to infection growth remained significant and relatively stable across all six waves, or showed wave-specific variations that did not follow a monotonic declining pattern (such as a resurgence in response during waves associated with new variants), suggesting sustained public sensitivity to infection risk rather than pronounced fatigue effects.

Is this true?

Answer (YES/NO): YES